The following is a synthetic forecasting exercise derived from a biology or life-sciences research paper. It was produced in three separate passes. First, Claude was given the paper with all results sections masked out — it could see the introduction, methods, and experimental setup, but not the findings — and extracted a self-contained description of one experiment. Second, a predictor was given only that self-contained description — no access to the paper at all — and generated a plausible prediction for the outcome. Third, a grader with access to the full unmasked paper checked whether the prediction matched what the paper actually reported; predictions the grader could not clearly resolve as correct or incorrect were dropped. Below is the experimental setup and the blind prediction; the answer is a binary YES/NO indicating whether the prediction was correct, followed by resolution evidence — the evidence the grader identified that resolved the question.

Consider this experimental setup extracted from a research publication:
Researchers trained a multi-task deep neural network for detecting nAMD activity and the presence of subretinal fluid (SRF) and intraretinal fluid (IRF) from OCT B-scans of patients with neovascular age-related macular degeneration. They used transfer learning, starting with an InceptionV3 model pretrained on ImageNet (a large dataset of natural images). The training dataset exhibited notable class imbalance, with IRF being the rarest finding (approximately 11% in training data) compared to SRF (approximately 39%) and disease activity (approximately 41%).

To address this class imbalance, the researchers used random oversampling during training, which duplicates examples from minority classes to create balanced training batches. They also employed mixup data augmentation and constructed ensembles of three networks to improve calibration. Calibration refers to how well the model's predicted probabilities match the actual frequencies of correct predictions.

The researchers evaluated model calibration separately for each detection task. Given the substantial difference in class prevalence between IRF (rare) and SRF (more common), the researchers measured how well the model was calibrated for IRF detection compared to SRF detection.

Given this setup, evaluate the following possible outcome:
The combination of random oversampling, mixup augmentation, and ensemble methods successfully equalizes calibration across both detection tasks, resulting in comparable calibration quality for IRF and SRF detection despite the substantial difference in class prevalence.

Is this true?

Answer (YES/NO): NO